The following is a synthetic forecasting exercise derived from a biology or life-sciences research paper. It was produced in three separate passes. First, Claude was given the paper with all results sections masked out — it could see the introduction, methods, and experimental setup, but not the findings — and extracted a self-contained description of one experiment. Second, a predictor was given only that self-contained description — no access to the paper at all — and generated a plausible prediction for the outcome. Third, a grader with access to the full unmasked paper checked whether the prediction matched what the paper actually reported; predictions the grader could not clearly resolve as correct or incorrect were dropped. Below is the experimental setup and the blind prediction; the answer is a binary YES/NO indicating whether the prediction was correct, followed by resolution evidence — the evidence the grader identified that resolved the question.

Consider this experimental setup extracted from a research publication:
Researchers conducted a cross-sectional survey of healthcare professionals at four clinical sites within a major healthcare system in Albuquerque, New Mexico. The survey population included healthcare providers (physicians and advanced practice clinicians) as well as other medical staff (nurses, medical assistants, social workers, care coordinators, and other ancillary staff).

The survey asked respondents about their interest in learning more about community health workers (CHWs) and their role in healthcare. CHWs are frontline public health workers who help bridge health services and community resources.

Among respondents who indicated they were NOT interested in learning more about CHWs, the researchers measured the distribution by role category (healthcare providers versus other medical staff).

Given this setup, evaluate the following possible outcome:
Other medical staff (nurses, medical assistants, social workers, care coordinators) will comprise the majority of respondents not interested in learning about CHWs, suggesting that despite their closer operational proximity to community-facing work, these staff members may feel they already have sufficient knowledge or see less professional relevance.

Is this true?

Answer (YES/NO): YES